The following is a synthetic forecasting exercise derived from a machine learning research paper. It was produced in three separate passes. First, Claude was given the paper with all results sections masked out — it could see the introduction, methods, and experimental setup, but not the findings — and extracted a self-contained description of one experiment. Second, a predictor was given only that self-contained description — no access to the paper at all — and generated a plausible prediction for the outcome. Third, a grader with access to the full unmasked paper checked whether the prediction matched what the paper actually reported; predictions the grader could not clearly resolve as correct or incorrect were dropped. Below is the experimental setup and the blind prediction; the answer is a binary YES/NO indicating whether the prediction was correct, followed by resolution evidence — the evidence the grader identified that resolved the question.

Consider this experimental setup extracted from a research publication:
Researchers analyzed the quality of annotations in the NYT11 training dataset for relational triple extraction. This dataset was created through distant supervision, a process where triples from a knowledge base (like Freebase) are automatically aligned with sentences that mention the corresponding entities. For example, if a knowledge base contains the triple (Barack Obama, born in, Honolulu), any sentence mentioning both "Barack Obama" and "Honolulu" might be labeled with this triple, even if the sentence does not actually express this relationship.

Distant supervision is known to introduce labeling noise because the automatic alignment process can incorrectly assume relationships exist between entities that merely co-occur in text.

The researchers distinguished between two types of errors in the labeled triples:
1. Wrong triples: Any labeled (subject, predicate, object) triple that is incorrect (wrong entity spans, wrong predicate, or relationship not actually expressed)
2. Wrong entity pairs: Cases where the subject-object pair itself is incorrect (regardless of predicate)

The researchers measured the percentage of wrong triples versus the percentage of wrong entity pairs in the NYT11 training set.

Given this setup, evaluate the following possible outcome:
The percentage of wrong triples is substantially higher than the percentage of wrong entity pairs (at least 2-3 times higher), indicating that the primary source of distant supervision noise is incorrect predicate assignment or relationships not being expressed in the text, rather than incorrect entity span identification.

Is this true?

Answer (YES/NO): YES